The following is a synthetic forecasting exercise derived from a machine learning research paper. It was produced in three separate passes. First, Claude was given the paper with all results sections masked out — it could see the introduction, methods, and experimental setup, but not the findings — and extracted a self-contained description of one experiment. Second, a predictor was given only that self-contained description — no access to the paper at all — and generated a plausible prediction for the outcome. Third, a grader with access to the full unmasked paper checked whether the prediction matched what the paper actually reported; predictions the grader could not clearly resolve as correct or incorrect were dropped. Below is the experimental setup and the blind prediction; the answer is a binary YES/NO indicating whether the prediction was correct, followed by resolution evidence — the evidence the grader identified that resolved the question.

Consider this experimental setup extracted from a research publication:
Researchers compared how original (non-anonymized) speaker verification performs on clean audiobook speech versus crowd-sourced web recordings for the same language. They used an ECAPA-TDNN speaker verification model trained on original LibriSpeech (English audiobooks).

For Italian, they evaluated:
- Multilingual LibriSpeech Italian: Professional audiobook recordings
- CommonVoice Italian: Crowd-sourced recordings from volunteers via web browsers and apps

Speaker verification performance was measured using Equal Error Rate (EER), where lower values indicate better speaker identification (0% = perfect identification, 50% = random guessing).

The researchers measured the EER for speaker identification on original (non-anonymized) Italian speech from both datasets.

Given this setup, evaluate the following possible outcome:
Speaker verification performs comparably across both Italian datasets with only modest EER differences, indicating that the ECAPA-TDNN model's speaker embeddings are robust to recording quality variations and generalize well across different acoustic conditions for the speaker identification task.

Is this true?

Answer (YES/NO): NO